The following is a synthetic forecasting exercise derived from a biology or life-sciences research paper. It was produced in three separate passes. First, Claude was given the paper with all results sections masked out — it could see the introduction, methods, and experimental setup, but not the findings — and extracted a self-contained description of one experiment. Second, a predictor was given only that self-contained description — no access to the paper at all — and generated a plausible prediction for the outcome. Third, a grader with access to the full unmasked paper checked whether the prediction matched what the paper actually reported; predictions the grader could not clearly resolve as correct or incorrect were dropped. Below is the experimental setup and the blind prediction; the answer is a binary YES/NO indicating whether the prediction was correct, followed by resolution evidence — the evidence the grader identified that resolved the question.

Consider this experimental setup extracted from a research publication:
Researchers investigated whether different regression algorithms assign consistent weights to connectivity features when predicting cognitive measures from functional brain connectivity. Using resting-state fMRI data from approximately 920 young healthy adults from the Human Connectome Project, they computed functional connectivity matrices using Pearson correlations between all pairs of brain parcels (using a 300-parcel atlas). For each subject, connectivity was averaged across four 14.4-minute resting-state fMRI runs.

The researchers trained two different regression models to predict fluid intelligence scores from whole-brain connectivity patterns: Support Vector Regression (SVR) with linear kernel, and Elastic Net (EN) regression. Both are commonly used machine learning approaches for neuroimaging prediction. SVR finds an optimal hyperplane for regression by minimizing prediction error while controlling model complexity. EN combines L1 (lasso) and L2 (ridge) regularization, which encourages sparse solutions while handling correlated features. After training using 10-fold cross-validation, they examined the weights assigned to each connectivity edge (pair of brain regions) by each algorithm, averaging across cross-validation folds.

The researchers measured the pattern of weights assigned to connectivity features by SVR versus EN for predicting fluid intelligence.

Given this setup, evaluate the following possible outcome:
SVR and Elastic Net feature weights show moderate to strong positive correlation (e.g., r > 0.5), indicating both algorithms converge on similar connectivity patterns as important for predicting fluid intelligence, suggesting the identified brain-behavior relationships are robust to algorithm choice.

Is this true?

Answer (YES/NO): NO